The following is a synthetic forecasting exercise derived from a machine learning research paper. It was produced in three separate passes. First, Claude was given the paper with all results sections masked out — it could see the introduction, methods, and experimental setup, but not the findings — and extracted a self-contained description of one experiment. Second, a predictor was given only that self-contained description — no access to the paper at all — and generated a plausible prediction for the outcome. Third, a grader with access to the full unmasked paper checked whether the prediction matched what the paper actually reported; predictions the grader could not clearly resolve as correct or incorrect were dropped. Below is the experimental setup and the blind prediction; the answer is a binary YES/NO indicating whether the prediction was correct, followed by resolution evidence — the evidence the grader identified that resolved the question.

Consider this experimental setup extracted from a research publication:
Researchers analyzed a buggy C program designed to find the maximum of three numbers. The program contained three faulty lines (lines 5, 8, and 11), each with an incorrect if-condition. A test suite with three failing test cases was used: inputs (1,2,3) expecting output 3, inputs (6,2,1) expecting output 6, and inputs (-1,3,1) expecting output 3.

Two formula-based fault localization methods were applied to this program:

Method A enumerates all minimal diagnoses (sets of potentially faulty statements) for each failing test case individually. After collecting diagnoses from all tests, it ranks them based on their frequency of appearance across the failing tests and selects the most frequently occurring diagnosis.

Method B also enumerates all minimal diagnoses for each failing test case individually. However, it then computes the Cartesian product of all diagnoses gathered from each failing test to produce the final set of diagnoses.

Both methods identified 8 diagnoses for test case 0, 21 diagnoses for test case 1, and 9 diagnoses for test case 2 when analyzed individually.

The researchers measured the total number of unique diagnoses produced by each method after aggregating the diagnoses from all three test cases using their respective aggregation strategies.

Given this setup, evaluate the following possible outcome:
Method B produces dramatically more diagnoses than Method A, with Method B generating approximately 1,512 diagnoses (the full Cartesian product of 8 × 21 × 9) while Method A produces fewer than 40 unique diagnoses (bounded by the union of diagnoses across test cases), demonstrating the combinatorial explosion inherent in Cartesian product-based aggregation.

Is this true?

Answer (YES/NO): NO